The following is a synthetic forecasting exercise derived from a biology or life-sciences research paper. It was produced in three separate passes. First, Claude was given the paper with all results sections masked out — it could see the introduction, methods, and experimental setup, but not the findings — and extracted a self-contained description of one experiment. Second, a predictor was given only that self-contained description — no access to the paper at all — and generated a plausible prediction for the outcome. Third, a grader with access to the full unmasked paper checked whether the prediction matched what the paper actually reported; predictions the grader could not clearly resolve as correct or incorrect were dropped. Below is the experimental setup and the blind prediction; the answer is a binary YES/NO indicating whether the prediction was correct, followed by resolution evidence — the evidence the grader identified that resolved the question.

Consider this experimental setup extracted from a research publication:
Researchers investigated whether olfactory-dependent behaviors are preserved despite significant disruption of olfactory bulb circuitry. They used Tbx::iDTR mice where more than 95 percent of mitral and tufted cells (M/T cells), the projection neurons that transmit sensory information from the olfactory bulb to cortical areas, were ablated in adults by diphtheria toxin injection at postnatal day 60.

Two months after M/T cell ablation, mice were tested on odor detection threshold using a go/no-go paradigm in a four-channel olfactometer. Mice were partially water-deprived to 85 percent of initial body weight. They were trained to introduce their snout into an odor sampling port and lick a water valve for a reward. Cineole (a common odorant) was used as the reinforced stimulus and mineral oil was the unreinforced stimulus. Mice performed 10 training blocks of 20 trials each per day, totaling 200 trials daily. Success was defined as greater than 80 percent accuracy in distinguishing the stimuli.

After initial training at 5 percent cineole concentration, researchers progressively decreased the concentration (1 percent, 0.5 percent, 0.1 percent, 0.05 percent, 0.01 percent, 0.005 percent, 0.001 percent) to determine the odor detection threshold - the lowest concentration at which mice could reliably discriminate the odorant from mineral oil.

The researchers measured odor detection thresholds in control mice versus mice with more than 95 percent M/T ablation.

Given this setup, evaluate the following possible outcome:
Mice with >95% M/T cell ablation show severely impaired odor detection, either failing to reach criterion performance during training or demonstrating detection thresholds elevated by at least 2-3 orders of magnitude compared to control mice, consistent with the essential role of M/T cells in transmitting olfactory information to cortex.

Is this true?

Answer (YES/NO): NO